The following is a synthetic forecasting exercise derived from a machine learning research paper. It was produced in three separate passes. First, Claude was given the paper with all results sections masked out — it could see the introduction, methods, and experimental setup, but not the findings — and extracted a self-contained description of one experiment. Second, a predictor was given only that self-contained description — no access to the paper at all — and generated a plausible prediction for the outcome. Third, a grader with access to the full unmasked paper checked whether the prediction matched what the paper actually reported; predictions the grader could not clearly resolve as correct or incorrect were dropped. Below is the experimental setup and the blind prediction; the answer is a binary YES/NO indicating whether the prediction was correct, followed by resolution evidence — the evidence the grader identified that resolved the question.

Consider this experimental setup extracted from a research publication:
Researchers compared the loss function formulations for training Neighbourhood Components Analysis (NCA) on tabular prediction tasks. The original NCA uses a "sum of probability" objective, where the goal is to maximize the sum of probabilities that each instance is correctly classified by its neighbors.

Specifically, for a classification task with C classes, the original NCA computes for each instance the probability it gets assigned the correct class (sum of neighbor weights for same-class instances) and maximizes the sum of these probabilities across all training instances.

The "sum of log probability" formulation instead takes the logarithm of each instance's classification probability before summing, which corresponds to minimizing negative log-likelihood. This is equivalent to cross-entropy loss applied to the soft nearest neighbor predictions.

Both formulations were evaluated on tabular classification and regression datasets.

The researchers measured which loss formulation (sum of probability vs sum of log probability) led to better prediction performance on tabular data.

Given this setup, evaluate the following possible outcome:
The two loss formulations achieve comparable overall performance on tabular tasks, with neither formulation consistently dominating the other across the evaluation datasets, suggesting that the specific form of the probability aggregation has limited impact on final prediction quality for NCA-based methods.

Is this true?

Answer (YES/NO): NO